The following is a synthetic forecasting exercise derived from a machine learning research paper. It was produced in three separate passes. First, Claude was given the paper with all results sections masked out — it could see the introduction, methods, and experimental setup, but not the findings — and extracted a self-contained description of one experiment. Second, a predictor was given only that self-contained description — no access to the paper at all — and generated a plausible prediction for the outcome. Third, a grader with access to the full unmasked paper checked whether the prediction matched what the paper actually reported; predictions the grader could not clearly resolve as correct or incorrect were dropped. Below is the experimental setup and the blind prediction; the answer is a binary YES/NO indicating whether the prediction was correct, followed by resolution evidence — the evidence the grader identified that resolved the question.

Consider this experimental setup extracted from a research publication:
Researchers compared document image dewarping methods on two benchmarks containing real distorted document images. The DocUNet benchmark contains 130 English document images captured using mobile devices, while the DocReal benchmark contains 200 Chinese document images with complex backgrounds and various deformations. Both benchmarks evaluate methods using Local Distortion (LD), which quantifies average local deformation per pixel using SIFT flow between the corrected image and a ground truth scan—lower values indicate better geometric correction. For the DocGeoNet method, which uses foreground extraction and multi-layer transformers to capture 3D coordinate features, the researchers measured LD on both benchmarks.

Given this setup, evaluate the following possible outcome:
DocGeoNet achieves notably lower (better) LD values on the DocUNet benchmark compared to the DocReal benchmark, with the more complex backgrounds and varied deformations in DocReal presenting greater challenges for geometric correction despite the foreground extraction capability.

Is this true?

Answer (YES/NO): YES